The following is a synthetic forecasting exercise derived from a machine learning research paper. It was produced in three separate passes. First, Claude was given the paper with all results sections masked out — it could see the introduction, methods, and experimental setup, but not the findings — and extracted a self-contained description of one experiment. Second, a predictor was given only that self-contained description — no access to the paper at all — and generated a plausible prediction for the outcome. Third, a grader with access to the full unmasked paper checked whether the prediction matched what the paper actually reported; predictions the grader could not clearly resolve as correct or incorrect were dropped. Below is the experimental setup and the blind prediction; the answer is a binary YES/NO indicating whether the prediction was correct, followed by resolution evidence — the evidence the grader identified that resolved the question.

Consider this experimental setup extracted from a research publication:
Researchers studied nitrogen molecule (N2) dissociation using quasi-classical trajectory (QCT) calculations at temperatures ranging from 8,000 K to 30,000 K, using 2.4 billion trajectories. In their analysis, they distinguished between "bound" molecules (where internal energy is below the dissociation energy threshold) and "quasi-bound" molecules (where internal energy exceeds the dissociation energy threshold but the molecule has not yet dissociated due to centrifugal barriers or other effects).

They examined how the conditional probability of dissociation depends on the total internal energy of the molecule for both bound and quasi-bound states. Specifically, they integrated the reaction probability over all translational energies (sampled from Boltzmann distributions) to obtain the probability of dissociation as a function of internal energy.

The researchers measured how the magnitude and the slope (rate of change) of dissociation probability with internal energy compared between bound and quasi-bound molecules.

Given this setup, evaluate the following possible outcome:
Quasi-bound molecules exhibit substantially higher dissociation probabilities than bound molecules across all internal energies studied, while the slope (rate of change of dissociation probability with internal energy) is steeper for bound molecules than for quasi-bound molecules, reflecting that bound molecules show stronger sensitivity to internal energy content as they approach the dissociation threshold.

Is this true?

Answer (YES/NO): YES